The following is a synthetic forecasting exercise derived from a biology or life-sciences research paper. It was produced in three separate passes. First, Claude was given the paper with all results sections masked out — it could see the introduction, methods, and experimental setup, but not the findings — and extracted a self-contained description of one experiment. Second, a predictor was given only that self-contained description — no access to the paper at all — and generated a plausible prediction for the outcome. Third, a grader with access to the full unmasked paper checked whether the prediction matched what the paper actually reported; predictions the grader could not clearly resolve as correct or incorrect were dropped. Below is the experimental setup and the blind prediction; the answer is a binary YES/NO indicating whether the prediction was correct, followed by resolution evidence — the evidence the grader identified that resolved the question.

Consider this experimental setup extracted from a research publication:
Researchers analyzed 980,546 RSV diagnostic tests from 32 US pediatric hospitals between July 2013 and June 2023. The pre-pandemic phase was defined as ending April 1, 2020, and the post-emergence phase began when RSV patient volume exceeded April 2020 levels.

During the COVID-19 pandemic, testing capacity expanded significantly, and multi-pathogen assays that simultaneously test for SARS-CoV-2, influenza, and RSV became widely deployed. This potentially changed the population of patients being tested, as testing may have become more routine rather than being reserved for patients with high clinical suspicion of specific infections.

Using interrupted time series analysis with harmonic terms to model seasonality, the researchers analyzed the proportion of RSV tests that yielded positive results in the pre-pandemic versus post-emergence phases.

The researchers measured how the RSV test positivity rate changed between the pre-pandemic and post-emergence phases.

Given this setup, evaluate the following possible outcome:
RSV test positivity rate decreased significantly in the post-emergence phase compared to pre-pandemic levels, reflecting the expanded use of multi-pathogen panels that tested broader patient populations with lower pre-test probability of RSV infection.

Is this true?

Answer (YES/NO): YES